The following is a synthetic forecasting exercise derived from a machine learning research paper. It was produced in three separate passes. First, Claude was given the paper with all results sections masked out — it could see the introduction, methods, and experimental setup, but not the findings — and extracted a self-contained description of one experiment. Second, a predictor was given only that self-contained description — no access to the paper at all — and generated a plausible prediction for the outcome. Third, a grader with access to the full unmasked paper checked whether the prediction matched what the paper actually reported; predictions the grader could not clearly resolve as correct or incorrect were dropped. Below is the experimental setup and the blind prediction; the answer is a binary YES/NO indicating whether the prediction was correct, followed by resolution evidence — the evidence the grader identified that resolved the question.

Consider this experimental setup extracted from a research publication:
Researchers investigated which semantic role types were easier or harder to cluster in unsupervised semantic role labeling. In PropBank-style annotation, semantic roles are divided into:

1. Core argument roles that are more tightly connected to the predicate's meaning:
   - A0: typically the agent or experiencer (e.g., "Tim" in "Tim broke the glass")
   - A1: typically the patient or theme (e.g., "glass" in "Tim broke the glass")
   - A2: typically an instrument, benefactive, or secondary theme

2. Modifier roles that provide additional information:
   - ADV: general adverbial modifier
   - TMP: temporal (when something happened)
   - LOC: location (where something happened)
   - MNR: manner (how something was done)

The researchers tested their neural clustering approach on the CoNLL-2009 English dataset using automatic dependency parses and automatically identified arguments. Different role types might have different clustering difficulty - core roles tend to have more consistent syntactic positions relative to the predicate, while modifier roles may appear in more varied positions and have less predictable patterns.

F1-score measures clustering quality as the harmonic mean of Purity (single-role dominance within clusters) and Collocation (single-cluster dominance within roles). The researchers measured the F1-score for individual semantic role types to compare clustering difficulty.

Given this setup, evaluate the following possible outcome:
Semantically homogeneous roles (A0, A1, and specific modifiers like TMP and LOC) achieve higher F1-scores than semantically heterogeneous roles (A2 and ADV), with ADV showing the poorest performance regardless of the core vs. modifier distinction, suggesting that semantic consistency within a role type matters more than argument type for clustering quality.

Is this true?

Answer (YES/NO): NO